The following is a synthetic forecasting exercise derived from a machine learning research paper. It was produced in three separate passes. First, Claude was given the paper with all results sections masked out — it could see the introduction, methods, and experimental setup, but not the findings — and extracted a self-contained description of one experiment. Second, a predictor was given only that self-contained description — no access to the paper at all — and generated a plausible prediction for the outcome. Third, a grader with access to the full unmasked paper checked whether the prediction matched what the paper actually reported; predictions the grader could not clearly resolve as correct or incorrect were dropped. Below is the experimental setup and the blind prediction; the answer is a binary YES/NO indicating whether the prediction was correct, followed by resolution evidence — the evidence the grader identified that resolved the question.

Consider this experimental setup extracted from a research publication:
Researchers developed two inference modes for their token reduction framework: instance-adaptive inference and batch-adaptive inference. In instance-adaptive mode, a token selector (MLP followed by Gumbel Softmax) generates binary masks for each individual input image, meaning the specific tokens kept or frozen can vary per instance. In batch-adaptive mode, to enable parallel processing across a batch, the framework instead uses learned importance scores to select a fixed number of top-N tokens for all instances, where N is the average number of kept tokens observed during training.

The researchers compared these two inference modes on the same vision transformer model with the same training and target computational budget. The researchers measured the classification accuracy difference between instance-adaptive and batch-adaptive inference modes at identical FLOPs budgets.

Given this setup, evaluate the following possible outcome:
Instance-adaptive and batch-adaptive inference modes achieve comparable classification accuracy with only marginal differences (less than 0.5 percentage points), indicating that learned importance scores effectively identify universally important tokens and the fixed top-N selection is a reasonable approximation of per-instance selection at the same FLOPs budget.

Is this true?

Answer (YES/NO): YES